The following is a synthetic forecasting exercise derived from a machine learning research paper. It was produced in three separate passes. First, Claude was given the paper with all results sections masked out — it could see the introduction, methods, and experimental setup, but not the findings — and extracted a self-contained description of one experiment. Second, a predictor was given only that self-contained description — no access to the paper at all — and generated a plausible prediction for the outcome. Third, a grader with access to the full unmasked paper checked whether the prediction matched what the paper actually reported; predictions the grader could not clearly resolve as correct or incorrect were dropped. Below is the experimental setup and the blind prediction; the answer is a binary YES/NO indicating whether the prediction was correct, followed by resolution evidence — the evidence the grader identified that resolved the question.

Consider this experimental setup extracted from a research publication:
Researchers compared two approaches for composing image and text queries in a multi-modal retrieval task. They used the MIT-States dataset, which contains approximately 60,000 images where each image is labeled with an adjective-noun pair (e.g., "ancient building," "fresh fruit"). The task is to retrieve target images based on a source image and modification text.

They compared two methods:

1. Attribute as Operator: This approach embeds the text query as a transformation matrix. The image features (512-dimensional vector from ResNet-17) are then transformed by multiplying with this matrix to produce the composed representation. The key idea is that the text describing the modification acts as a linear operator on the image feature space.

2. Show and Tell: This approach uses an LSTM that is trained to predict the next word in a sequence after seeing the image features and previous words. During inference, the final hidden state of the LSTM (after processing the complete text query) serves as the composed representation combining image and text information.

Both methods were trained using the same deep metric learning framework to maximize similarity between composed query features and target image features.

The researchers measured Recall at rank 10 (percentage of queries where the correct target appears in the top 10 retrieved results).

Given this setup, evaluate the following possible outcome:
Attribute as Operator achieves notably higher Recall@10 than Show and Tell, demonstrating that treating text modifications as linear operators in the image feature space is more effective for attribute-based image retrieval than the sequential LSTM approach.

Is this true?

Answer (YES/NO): NO